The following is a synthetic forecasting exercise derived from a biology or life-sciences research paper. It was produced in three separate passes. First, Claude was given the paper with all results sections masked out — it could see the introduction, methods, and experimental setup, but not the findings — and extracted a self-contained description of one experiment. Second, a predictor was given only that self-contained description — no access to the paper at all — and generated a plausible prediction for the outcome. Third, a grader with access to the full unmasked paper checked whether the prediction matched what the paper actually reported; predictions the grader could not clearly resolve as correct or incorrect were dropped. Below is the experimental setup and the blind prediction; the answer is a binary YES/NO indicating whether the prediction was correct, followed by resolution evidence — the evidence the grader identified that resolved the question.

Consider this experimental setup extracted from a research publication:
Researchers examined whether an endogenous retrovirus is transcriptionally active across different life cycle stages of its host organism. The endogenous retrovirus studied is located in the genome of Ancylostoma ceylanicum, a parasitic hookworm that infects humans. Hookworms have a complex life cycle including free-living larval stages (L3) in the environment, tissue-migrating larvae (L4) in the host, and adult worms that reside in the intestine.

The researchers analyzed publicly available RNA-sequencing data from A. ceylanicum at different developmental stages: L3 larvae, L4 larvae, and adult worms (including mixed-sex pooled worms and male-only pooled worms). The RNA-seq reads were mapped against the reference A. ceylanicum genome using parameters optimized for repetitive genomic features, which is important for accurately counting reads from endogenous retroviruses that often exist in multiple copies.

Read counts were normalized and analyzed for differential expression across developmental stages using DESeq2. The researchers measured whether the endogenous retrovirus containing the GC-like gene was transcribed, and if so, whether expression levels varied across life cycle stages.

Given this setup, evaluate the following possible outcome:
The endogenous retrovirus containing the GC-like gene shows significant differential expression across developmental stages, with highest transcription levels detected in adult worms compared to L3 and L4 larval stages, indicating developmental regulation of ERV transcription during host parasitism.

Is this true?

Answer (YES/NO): NO